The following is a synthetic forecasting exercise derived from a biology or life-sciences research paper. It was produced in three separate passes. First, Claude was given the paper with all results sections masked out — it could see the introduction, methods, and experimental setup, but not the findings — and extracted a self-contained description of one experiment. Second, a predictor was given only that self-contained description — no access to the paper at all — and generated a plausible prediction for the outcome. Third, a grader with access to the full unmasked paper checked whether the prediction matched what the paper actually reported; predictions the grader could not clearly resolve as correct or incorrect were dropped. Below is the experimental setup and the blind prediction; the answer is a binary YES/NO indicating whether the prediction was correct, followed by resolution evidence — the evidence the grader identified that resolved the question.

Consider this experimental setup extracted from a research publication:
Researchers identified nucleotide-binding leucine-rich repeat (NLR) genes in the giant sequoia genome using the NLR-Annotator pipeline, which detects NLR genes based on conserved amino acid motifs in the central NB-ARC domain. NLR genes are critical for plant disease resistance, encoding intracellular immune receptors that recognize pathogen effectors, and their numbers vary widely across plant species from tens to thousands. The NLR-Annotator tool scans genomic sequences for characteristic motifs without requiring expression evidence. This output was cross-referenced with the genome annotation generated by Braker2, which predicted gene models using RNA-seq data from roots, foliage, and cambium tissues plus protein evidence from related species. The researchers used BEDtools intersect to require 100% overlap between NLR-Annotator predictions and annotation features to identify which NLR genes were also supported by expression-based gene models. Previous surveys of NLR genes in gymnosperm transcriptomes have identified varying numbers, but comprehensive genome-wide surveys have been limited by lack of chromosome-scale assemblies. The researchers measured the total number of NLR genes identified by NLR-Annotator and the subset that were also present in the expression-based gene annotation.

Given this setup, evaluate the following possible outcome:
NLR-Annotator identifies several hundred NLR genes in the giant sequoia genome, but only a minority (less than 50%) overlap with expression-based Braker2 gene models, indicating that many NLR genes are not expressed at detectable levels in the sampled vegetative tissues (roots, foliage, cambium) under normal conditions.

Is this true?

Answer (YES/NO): NO